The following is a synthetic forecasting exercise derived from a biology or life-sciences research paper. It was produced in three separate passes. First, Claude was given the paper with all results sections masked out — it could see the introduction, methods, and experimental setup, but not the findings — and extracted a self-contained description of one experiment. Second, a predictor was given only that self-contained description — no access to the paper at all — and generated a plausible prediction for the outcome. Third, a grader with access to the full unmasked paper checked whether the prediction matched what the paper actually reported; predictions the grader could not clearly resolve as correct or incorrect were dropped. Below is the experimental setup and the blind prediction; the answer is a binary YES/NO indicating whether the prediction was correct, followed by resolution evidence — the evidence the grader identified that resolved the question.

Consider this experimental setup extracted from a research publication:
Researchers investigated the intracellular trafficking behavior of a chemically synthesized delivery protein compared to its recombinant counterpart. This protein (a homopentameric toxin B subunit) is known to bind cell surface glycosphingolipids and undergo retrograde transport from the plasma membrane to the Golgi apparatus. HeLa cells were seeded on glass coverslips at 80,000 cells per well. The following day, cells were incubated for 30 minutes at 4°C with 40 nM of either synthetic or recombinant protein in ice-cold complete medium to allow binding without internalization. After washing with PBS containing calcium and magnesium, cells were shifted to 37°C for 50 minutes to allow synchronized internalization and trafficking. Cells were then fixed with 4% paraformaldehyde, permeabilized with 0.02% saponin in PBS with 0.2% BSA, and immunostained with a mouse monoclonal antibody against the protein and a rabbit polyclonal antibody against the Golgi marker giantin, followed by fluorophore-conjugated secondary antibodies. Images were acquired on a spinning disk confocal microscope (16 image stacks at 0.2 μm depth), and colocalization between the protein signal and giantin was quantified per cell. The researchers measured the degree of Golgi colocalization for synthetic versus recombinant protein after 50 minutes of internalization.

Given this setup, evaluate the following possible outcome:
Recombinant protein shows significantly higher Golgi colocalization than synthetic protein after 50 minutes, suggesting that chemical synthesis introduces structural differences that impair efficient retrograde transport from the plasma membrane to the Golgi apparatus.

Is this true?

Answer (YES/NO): NO